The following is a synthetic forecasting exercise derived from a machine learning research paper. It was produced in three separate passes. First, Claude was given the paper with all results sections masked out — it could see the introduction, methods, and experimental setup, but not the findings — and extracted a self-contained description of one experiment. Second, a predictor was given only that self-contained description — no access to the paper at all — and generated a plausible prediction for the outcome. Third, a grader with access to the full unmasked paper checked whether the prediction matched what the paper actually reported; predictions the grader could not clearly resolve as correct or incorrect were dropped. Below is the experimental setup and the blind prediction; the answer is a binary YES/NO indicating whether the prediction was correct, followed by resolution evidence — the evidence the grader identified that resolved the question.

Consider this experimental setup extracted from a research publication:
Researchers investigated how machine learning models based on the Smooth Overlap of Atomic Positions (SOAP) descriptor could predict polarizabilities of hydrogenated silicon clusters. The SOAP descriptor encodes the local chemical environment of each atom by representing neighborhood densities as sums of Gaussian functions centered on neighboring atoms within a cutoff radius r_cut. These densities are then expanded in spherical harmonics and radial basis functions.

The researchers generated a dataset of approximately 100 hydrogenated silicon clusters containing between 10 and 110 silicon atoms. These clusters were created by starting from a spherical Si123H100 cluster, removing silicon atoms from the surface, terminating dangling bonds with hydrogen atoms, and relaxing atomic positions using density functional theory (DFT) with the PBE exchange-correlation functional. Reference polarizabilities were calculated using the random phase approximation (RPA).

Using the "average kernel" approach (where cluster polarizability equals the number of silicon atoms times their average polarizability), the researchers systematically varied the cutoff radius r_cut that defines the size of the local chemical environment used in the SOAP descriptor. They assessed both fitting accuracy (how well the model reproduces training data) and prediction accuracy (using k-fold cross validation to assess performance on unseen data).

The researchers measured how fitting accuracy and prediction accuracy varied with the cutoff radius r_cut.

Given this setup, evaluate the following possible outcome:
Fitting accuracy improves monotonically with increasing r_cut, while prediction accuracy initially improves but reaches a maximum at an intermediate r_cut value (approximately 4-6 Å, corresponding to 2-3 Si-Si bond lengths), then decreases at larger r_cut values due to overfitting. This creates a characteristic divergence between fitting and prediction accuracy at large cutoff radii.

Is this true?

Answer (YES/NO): NO